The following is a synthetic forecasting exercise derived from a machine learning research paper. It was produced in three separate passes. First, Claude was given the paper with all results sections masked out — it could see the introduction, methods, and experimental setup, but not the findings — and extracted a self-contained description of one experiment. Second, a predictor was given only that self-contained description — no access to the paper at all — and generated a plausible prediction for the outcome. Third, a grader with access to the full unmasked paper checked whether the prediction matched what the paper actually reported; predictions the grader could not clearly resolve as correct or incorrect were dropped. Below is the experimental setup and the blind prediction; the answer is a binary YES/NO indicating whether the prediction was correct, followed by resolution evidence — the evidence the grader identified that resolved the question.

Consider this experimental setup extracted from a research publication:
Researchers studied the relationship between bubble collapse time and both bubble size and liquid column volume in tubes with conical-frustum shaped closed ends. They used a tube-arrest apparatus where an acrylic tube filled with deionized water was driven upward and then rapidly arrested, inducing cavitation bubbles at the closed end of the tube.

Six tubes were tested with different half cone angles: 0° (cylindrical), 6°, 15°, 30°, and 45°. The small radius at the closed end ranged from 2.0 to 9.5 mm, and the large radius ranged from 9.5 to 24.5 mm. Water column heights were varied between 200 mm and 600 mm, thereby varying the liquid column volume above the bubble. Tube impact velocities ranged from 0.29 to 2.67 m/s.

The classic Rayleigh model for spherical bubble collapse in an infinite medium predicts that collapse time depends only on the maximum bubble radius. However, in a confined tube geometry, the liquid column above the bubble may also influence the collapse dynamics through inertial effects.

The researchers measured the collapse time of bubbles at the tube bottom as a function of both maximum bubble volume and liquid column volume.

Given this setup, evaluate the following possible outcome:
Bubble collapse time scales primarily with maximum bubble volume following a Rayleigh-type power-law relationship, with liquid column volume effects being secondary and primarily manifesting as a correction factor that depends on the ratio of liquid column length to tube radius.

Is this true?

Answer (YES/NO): NO